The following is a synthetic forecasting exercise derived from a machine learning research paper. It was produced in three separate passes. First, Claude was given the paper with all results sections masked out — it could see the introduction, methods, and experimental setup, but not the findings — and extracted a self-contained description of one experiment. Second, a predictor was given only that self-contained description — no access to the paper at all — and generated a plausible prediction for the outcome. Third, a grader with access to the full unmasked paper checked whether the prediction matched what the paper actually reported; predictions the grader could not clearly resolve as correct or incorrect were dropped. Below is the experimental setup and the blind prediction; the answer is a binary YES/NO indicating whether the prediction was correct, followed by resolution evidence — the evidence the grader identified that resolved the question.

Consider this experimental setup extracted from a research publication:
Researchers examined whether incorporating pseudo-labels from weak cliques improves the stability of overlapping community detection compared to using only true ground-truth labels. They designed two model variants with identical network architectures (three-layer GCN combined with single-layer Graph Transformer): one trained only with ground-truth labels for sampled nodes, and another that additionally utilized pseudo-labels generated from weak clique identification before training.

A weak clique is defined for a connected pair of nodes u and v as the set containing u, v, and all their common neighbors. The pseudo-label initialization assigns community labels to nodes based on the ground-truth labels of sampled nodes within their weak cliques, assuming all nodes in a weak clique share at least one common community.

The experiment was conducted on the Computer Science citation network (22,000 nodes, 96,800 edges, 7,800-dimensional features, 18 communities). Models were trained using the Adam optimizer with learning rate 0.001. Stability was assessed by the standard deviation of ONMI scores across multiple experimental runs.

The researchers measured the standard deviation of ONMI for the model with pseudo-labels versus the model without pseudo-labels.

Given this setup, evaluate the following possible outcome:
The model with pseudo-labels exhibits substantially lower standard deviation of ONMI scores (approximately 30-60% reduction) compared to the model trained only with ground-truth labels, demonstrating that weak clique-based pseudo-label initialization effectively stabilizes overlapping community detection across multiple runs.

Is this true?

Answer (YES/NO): YES